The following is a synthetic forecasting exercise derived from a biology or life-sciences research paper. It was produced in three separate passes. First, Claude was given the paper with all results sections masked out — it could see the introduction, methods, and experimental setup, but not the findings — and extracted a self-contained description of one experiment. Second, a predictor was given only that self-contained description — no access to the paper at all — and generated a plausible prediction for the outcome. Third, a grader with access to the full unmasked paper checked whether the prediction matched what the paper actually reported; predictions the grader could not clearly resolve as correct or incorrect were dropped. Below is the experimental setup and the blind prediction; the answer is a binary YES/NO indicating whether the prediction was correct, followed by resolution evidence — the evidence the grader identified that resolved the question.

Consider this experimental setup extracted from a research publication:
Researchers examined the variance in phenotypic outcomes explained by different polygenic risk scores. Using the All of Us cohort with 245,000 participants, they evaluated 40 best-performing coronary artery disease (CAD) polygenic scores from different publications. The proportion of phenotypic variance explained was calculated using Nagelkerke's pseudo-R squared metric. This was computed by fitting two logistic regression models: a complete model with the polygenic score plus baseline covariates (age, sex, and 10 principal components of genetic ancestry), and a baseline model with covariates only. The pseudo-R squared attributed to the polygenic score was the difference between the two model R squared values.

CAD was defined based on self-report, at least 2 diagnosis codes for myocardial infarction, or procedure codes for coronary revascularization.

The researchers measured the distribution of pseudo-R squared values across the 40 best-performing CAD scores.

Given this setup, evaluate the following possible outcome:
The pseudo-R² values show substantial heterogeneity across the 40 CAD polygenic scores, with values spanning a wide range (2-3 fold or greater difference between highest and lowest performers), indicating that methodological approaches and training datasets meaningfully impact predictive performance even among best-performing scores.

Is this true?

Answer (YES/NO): YES